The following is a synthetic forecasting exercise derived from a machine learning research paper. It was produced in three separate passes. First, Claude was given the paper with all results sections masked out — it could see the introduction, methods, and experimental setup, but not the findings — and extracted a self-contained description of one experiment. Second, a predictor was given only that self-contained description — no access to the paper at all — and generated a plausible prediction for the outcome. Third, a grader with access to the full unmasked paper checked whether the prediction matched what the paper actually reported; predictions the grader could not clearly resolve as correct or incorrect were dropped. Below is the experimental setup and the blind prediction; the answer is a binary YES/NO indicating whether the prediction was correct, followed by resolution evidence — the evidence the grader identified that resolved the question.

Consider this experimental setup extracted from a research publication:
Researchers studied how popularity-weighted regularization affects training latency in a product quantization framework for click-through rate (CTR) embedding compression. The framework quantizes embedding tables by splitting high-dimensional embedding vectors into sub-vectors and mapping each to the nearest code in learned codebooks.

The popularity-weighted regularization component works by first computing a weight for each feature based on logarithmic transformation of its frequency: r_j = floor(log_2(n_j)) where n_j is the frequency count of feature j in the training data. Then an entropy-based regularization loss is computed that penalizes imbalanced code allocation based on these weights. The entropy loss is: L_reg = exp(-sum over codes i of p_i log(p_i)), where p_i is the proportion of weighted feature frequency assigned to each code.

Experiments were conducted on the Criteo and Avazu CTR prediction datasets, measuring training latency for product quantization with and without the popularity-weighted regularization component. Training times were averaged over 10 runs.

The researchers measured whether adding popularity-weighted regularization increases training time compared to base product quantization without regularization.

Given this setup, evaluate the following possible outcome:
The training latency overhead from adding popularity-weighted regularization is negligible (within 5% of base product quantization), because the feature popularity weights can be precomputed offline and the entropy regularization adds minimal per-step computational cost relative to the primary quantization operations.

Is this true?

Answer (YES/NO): YES